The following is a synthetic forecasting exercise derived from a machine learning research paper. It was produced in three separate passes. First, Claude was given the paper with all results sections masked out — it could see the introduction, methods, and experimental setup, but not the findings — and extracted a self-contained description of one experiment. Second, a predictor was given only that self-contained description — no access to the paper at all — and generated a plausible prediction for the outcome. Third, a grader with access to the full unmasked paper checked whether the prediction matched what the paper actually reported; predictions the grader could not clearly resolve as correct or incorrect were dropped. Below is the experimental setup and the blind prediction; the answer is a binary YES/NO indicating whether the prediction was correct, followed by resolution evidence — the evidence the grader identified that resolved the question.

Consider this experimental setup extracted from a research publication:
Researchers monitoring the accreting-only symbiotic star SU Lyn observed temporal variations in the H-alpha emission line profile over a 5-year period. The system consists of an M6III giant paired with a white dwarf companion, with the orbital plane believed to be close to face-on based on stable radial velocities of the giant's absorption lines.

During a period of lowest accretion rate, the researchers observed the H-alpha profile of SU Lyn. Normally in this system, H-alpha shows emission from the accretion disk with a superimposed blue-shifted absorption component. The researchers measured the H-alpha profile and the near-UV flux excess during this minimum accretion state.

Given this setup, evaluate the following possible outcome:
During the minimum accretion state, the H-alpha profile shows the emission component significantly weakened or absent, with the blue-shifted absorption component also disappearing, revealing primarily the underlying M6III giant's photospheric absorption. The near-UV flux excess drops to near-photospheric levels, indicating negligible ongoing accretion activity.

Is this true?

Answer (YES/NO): NO